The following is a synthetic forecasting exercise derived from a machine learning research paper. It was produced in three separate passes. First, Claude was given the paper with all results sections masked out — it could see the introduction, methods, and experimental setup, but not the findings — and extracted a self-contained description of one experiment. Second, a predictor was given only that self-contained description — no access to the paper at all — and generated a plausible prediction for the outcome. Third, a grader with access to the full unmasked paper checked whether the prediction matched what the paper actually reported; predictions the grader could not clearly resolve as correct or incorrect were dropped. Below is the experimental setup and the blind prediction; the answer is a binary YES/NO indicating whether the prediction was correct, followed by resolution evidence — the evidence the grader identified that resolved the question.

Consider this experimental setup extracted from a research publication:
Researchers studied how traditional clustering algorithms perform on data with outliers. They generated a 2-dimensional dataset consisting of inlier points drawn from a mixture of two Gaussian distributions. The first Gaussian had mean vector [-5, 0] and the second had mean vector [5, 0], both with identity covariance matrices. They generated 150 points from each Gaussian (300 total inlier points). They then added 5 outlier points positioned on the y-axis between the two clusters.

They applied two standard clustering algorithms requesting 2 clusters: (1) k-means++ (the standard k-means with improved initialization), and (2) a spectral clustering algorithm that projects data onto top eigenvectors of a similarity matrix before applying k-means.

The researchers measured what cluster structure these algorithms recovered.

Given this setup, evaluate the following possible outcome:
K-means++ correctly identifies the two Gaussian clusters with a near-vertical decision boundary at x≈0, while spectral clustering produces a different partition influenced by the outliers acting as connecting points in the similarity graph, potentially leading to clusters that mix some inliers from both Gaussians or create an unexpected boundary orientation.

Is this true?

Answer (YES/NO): NO